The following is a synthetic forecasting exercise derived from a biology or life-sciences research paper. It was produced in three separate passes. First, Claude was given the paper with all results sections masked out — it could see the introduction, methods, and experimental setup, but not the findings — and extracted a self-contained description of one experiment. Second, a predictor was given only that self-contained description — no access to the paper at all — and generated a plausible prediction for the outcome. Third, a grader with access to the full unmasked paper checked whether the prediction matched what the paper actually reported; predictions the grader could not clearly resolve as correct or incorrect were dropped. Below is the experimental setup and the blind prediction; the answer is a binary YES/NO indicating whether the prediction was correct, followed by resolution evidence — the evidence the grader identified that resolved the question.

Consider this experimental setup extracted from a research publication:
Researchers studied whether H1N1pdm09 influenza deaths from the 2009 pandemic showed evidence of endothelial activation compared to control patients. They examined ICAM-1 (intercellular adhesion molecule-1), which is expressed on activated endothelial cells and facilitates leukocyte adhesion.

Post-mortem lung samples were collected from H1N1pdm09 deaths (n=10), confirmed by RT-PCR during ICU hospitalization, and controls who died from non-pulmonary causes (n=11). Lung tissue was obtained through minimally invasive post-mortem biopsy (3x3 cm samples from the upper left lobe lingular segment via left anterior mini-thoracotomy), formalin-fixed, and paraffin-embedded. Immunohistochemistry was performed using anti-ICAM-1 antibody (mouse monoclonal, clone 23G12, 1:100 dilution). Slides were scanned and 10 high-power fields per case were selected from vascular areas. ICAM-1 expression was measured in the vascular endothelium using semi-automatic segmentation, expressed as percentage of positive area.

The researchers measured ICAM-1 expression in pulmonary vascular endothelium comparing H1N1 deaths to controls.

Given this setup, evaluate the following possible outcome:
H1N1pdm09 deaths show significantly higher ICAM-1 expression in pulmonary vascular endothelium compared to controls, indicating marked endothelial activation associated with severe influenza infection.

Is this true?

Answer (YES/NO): NO